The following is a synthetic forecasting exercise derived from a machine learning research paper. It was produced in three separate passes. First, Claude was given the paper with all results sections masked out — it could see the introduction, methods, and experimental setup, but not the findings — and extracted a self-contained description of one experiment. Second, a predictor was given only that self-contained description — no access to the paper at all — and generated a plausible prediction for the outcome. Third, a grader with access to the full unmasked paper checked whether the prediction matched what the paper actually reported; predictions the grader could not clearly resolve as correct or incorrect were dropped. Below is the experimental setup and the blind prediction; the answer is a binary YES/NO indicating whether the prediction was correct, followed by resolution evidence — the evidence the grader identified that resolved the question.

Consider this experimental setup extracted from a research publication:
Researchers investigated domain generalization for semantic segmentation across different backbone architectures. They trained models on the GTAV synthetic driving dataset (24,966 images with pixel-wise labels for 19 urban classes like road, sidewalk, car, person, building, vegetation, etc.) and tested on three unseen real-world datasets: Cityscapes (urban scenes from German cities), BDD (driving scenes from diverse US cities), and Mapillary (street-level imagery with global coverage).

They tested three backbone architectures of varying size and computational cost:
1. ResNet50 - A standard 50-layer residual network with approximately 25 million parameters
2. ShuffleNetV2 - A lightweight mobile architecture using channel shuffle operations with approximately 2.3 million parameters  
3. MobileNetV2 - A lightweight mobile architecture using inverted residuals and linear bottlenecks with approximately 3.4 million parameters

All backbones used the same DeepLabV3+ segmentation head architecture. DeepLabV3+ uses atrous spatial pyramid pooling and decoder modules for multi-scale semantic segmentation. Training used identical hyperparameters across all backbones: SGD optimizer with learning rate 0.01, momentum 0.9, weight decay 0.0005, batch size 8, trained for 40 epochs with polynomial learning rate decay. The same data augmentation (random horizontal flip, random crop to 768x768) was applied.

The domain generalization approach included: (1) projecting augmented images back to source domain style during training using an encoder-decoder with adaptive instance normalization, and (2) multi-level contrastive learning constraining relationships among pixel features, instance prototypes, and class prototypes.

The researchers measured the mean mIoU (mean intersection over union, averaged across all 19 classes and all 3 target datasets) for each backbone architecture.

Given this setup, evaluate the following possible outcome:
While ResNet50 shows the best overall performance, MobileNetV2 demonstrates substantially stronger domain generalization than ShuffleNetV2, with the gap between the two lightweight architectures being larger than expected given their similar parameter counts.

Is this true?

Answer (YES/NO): NO